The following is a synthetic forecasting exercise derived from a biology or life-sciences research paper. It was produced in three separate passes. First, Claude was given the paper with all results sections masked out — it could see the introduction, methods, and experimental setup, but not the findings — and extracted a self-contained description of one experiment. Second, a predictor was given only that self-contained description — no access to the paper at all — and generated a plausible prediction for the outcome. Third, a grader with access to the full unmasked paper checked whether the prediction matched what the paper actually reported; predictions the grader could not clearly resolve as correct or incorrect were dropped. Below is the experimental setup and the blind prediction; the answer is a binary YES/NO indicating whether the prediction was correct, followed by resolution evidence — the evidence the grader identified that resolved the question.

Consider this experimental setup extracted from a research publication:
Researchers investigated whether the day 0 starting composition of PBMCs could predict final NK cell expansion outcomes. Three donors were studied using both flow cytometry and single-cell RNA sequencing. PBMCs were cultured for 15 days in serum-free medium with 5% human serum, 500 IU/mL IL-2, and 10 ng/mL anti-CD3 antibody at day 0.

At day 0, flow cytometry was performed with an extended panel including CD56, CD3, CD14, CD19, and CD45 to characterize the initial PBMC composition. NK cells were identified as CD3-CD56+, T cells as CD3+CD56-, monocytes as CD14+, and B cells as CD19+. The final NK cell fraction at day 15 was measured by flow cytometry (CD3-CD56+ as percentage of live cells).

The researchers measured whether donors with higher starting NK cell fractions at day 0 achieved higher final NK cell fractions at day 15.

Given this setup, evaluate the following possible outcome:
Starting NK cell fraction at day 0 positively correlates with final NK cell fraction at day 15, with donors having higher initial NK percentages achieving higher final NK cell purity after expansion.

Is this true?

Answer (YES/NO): NO